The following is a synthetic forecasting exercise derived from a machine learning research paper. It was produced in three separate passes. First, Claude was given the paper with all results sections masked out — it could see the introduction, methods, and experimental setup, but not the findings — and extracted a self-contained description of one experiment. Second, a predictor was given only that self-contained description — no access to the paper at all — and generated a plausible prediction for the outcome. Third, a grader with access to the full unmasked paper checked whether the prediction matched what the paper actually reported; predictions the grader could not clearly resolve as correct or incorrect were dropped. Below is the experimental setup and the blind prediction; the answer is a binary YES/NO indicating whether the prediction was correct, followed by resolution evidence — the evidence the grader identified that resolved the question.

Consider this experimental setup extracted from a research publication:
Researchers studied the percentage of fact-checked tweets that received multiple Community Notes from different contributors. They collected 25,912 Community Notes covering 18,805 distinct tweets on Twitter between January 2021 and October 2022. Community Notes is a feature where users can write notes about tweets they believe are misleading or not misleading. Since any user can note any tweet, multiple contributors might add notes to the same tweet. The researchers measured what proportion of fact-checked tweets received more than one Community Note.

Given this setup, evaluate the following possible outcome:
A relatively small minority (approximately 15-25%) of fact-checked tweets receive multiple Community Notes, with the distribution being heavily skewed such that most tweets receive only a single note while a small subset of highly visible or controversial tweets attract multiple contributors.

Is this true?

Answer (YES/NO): YES